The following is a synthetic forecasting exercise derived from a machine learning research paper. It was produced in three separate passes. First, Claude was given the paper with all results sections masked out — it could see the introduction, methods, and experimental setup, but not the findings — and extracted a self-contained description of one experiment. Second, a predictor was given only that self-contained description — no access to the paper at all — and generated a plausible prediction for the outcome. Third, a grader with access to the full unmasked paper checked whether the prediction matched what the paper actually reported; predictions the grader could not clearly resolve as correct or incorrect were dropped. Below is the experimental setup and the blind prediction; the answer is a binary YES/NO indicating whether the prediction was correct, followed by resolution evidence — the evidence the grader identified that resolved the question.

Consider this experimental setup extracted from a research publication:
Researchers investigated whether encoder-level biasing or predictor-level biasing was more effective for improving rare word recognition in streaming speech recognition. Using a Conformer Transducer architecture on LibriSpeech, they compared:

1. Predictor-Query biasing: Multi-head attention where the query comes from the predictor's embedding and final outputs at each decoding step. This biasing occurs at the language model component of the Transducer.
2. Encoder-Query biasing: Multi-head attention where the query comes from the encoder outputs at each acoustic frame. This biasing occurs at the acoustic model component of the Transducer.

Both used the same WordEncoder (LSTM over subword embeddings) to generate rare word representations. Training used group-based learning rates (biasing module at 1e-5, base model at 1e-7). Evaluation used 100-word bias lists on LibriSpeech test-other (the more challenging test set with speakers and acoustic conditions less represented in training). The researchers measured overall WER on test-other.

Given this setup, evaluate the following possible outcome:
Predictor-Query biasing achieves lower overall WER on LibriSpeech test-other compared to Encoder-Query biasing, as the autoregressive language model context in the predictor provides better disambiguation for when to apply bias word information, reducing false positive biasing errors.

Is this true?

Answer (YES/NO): NO